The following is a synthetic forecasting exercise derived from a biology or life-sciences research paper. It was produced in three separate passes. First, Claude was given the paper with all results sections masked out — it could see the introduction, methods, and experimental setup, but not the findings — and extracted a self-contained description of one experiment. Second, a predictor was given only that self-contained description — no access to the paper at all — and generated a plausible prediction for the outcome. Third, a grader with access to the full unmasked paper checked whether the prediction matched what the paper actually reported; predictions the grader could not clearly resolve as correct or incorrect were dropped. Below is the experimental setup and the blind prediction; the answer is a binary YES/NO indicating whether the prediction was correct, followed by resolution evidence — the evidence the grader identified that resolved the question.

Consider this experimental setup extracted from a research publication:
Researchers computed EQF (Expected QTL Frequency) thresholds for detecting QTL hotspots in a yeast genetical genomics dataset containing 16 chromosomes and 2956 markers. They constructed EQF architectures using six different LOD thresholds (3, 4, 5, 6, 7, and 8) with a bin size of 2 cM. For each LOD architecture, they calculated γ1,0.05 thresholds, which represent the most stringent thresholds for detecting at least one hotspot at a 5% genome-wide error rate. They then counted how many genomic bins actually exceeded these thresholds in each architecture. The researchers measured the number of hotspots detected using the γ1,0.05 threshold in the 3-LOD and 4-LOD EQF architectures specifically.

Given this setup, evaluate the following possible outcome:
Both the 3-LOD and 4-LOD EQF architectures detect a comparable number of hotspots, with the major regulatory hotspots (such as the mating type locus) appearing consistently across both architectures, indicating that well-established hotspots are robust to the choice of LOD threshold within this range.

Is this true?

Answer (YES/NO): NO